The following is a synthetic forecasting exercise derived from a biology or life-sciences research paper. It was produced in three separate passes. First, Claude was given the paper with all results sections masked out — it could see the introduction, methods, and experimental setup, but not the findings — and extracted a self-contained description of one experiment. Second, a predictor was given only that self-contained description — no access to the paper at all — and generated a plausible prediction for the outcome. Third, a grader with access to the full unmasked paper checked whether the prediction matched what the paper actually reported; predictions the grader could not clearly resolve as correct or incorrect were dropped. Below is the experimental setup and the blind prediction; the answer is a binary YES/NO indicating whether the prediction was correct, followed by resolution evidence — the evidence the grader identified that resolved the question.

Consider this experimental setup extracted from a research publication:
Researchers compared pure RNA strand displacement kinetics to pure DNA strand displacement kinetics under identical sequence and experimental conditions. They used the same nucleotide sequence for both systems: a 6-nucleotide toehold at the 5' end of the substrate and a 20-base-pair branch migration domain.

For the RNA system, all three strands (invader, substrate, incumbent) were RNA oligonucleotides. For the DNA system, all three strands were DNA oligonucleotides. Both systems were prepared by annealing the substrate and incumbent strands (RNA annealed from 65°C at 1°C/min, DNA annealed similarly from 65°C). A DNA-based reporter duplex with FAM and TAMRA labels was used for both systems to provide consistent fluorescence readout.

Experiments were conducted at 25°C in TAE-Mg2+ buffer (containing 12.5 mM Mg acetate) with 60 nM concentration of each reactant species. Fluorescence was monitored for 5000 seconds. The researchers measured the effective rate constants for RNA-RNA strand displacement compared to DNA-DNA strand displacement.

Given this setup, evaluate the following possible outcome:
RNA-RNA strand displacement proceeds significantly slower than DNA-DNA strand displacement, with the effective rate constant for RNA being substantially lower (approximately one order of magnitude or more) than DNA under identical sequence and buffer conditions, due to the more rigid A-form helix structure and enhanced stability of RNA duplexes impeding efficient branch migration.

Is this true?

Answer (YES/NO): NO